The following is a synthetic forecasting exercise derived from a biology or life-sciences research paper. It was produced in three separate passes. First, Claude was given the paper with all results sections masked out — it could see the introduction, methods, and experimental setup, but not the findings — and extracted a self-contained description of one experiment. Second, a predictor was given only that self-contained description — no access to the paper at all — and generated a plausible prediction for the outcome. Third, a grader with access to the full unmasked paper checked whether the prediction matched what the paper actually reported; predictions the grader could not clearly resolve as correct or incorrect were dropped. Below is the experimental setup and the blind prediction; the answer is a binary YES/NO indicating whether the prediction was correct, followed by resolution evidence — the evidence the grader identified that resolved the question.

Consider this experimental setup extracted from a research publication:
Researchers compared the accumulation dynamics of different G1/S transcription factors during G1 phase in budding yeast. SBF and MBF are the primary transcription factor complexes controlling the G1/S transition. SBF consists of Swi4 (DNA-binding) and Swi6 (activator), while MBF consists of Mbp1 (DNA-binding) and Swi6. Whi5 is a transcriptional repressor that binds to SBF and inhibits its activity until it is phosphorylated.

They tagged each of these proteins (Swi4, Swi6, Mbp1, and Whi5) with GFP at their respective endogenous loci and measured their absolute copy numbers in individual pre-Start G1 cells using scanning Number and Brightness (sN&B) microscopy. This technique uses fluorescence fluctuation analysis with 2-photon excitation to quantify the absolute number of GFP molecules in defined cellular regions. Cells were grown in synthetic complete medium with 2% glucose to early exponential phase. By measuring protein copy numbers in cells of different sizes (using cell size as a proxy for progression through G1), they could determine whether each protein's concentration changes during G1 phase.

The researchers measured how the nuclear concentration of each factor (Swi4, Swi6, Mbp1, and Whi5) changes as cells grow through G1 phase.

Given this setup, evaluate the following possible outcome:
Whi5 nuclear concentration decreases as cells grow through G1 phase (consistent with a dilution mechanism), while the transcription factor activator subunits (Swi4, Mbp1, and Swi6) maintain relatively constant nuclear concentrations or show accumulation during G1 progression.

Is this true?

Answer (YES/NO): NO